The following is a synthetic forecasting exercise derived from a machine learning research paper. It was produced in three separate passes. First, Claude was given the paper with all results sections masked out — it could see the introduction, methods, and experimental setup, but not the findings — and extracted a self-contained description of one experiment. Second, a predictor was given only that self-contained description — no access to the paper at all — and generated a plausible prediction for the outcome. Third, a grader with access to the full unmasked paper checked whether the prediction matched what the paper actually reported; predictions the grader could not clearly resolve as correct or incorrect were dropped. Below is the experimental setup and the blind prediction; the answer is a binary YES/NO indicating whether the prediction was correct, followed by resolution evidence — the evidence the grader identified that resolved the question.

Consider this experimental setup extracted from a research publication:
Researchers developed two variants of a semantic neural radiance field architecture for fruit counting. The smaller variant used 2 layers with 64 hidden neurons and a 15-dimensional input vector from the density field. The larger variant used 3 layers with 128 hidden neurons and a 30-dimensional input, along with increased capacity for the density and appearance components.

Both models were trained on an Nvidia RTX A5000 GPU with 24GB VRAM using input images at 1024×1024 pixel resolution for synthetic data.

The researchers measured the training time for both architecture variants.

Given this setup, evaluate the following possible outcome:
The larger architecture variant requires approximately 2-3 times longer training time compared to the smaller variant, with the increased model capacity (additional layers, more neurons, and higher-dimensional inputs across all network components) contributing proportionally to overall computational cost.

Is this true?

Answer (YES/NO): NO